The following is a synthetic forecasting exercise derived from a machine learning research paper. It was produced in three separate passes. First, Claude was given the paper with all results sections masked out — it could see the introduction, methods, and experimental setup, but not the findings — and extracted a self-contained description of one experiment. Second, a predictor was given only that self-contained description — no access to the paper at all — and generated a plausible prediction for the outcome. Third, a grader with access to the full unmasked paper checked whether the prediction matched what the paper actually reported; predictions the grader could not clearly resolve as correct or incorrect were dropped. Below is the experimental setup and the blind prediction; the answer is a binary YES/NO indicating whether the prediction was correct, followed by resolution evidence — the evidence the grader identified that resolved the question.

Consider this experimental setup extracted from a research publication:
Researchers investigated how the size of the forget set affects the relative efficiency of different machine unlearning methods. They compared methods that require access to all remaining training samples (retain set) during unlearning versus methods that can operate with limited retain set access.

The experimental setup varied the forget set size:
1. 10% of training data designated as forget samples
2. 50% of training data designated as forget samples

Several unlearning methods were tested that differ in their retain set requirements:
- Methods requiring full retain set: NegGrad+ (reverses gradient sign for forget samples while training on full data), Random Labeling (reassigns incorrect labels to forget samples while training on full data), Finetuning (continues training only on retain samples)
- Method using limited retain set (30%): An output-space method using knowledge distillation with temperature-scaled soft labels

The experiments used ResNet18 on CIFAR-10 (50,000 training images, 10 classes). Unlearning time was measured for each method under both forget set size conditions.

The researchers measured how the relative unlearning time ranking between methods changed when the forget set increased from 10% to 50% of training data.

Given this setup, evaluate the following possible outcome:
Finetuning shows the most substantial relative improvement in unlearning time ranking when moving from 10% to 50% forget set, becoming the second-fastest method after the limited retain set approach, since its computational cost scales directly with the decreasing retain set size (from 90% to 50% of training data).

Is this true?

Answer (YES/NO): NO